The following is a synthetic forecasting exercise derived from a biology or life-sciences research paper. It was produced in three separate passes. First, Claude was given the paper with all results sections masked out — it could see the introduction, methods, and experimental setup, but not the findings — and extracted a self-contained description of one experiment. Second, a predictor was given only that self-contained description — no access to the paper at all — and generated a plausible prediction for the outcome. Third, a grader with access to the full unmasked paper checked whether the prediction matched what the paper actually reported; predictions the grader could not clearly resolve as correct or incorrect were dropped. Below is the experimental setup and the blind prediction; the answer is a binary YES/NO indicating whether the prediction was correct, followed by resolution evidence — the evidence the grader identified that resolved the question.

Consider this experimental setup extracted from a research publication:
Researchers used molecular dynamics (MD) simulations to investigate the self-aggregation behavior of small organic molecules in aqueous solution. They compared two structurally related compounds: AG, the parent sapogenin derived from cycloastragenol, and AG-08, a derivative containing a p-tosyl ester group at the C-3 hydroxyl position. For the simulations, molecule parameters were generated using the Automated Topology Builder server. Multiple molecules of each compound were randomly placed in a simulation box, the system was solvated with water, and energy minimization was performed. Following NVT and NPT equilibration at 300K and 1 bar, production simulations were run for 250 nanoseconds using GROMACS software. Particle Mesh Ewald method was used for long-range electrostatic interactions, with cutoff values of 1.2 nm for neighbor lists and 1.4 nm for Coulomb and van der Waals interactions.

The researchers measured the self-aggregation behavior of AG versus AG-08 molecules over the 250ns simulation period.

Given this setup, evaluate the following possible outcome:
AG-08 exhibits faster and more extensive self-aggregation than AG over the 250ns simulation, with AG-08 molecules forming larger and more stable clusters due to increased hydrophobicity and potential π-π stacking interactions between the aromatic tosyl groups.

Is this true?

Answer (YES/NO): NO